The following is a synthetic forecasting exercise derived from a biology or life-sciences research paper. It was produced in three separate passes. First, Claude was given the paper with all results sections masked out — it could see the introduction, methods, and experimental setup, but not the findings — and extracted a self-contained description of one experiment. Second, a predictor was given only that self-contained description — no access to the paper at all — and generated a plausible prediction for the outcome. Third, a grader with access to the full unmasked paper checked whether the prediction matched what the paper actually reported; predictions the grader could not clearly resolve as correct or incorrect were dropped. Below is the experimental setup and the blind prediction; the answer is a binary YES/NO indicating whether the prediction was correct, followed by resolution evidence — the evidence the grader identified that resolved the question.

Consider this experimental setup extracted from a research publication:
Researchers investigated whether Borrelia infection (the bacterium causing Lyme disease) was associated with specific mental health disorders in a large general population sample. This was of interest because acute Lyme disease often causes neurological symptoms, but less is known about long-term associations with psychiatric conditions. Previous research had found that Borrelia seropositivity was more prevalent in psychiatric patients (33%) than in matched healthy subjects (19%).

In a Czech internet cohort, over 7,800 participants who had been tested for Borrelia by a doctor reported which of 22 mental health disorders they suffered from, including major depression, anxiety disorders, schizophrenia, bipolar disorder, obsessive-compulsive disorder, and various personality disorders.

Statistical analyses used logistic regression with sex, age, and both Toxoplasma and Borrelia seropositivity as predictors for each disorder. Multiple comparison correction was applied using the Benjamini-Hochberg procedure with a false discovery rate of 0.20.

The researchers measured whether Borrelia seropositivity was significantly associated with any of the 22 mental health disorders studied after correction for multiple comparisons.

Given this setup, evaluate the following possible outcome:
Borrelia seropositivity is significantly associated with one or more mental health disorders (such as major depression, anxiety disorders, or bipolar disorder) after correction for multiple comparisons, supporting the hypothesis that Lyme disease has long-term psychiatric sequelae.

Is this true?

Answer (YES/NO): NO